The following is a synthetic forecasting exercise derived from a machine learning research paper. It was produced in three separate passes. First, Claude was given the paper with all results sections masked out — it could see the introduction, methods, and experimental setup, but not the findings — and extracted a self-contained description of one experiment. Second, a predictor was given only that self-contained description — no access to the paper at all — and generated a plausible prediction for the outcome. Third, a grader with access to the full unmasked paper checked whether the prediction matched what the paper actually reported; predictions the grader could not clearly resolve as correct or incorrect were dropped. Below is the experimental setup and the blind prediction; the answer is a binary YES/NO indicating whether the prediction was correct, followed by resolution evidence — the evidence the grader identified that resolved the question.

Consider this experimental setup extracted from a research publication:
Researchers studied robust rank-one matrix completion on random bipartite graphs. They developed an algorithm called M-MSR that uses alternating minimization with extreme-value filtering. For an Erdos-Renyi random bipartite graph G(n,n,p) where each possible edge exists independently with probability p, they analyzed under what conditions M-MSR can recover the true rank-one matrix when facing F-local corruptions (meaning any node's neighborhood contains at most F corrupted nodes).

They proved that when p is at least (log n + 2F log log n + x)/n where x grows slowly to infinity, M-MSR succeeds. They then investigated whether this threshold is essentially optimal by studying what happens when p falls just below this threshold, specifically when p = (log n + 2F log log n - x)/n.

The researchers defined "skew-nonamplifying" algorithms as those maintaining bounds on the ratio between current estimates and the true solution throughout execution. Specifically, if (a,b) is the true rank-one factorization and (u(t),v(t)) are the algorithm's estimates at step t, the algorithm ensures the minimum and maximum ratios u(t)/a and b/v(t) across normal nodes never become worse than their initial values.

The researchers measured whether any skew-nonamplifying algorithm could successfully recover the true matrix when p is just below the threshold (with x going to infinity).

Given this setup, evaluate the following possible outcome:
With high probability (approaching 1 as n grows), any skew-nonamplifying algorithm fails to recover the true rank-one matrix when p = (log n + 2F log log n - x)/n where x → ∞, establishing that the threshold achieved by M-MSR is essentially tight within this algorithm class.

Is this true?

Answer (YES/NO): YES